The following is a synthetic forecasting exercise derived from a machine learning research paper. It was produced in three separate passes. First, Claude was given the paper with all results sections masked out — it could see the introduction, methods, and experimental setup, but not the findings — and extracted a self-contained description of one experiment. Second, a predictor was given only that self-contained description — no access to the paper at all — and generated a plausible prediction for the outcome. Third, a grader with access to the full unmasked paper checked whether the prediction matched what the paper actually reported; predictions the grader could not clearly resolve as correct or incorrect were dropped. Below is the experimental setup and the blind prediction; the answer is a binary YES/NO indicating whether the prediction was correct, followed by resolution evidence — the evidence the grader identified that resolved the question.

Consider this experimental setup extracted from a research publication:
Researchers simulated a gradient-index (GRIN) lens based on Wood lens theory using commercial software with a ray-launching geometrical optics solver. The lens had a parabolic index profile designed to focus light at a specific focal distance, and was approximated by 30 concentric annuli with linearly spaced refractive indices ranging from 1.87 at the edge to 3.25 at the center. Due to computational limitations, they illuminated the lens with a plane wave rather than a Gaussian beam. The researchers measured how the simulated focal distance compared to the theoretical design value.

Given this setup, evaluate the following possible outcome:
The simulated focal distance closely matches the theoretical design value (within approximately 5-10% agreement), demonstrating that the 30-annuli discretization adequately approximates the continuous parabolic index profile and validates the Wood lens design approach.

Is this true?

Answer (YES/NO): NO